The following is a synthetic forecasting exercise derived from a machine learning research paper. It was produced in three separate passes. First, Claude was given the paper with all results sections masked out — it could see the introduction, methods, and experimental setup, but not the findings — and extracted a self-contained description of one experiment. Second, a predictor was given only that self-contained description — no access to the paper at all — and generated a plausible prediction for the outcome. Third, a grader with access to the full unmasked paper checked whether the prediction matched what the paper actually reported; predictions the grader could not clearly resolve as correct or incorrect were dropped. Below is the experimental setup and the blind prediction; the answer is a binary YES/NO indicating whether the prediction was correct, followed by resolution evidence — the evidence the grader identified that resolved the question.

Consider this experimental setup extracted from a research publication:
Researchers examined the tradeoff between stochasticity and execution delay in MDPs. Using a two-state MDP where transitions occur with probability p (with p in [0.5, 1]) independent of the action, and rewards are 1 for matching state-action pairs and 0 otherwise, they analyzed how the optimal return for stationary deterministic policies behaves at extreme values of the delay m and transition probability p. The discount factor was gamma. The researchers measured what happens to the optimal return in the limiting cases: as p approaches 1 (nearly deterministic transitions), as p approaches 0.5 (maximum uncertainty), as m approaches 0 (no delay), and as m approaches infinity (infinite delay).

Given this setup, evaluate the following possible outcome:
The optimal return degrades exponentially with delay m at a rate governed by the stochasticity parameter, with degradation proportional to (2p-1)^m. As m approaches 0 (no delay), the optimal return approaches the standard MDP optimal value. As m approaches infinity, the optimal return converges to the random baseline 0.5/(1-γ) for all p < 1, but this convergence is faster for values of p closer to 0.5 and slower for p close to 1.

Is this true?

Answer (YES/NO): NO